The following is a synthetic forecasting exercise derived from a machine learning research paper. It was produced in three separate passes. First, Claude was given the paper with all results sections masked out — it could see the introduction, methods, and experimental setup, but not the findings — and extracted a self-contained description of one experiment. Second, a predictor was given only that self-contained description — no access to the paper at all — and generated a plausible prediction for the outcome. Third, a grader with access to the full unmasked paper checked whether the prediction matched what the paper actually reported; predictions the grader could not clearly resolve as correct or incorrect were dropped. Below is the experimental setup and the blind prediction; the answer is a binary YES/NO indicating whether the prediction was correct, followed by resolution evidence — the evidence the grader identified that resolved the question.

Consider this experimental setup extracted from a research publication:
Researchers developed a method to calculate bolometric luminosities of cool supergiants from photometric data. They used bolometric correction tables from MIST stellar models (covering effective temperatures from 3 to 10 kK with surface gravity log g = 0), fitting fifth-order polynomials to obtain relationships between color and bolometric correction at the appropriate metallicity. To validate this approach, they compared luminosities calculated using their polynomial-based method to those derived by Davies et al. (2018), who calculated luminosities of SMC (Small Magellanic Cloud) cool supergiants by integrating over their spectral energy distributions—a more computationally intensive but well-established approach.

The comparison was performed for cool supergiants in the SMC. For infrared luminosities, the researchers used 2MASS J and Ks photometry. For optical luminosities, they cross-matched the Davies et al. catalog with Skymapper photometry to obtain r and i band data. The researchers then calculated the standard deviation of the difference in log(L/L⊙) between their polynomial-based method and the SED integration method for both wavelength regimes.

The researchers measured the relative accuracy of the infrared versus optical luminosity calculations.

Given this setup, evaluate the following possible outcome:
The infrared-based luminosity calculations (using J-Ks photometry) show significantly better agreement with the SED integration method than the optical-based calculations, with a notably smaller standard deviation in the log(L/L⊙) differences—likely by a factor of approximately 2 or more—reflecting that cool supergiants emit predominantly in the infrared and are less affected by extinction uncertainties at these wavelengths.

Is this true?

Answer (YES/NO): NO